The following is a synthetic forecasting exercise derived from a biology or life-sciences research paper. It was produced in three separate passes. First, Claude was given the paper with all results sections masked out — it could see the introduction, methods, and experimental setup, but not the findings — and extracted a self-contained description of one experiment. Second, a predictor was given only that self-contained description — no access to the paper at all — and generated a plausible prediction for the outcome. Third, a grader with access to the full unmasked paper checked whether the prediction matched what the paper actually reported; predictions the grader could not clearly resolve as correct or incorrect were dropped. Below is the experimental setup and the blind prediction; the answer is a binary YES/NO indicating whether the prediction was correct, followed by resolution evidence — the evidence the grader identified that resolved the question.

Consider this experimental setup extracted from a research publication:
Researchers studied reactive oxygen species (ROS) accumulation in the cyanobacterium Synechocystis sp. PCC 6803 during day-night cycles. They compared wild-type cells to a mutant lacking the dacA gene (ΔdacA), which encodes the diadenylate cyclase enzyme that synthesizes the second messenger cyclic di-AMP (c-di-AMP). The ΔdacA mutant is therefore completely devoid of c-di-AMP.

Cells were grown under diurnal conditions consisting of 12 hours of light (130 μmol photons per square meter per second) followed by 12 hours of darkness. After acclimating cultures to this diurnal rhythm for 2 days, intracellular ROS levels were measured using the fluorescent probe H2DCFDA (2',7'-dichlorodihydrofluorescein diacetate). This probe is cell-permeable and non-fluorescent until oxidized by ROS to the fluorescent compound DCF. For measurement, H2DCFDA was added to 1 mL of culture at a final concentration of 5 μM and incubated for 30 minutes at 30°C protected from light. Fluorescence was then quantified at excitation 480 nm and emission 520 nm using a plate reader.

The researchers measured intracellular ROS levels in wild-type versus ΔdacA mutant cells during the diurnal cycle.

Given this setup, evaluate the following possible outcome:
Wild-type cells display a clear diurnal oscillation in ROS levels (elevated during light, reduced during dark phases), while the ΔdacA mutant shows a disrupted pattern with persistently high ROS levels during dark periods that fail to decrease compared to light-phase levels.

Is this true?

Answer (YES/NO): NO